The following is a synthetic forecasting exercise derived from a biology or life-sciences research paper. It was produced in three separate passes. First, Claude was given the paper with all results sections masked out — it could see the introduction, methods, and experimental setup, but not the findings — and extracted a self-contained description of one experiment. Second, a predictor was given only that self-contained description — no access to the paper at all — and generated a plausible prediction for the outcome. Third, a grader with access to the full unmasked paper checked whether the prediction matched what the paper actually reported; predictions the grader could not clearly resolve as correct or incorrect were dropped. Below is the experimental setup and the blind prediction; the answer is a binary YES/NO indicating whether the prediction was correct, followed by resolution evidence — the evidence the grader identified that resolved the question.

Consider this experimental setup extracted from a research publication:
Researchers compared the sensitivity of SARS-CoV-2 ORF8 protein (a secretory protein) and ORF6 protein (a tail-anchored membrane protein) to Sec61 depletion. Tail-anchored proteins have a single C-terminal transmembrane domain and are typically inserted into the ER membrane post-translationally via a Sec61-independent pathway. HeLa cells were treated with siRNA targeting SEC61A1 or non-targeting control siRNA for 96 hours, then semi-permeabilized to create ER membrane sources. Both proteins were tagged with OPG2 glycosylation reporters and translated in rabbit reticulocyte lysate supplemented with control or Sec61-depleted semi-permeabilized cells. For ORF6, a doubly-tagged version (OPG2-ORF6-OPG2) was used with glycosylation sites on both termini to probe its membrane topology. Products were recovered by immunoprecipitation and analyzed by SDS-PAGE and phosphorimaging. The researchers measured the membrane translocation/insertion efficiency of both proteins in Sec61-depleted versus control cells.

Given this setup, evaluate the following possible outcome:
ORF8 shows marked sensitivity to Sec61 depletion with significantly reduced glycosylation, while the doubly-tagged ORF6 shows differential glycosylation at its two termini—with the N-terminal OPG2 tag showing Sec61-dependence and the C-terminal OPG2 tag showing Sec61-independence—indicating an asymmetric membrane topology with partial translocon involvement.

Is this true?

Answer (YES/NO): NO